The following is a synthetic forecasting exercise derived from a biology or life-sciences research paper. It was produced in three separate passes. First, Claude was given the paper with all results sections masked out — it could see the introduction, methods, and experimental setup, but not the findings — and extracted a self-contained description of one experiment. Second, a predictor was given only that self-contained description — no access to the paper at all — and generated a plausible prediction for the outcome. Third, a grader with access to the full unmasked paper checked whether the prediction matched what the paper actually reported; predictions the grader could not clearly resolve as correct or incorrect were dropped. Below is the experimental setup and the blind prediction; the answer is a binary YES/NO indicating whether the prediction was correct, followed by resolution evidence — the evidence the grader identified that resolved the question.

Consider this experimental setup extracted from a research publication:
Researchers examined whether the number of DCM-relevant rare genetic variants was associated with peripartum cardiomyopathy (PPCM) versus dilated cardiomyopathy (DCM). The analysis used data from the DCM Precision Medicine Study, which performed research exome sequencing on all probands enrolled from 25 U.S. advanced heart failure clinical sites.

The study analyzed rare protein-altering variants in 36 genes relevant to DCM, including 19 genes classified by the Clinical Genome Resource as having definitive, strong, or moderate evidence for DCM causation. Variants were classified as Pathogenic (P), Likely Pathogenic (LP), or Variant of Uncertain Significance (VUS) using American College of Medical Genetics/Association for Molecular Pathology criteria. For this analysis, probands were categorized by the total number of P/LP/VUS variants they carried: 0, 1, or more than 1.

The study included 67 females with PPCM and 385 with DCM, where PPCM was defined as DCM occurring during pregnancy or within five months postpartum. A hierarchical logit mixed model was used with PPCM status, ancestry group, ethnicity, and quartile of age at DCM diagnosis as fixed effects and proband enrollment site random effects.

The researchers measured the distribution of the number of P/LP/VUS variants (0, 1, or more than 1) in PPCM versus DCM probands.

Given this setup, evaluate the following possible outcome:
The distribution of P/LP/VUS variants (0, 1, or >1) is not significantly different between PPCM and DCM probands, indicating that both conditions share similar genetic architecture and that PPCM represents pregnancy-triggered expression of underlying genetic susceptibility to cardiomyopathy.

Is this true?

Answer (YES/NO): YES